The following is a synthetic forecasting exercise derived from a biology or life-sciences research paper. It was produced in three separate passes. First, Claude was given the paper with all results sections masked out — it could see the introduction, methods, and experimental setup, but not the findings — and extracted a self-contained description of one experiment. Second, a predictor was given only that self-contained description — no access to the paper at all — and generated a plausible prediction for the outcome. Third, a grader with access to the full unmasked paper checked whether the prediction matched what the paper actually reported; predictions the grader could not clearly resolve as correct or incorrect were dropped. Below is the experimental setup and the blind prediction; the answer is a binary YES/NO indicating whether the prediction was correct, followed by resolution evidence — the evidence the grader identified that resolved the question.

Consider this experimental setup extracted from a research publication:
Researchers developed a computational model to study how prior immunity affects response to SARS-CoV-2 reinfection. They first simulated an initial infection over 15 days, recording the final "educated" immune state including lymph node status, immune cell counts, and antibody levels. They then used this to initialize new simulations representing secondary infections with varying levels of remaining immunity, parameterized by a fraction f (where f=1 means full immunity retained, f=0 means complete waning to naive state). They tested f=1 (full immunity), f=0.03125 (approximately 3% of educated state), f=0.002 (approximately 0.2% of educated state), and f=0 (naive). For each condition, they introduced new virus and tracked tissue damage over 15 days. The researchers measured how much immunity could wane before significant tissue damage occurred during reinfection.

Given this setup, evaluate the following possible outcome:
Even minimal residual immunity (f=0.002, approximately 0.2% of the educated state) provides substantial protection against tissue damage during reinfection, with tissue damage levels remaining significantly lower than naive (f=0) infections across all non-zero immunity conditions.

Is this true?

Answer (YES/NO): NO